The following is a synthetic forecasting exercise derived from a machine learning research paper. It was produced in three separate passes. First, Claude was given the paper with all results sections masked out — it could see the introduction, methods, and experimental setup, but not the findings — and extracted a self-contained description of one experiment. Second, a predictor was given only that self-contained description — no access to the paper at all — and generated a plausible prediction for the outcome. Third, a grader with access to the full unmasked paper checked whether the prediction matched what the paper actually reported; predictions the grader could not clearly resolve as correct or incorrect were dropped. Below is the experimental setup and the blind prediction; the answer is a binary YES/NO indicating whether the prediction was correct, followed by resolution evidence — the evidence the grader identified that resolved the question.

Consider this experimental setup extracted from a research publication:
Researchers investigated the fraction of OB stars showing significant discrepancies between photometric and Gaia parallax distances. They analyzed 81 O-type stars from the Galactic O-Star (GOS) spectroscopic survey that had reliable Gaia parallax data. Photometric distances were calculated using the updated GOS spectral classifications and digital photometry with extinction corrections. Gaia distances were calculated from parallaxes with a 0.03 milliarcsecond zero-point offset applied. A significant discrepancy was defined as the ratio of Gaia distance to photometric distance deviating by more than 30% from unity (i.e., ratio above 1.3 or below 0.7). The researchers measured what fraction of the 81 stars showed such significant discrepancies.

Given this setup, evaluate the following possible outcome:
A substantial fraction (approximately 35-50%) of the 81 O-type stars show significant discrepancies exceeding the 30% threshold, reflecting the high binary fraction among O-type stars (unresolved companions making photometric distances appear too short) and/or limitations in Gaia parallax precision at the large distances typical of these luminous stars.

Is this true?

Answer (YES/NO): NO